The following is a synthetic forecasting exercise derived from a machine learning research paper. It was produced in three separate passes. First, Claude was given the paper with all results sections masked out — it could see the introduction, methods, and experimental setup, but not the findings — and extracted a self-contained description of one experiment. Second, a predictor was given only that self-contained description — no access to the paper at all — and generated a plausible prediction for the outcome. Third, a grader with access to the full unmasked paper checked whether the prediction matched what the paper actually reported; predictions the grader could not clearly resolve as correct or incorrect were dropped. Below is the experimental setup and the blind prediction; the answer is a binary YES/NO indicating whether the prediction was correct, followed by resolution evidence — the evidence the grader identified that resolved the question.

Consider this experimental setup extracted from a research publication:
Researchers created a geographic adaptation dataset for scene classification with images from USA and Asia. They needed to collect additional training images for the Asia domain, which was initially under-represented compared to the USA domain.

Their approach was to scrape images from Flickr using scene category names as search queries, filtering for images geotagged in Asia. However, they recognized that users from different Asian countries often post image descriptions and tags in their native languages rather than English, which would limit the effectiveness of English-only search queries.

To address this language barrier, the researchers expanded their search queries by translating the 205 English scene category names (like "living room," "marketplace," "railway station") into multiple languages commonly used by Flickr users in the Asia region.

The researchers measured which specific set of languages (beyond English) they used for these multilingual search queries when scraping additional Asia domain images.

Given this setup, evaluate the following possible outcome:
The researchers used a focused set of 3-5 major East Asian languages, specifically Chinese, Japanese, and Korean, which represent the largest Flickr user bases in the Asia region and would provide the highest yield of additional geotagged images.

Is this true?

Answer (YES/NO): NO